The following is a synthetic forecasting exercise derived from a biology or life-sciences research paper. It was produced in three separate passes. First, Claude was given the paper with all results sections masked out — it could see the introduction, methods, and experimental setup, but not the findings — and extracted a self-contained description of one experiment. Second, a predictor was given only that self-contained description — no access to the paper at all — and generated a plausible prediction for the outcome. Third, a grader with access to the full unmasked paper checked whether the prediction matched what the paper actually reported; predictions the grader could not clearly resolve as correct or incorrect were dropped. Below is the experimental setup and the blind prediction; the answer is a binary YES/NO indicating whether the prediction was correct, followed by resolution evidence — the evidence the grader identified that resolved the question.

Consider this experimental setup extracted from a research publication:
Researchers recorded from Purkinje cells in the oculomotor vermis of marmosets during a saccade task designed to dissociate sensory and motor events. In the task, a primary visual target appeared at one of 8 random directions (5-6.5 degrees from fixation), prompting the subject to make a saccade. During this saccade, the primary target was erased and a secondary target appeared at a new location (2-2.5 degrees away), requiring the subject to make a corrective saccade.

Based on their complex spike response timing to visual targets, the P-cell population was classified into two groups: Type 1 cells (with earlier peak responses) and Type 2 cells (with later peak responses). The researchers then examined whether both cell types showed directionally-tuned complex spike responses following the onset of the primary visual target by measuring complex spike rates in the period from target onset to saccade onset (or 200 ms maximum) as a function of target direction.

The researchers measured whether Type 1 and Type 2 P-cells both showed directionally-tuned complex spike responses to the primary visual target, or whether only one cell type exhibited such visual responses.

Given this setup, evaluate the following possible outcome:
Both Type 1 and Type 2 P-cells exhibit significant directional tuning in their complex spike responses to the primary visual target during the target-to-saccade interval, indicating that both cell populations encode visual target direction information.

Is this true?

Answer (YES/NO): NO